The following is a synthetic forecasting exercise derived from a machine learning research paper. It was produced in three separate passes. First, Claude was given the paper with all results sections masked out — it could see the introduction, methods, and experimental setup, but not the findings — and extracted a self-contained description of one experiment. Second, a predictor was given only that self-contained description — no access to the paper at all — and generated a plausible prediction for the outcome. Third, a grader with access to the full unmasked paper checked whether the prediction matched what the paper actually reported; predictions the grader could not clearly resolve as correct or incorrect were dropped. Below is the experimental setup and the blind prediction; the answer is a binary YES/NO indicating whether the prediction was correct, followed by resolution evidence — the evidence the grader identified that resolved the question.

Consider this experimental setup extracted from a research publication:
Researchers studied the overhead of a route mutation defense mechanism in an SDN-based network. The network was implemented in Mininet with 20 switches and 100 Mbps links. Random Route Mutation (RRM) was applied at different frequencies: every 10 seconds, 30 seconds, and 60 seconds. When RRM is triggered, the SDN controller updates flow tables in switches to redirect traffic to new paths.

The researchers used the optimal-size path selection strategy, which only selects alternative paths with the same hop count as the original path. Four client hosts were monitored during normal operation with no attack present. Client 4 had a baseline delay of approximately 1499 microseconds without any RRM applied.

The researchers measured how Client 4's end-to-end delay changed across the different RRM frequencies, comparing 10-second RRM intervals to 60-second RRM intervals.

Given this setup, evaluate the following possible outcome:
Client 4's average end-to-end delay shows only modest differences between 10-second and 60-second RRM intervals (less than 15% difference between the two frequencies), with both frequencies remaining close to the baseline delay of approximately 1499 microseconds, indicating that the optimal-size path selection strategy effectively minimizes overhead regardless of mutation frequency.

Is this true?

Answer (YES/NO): NO